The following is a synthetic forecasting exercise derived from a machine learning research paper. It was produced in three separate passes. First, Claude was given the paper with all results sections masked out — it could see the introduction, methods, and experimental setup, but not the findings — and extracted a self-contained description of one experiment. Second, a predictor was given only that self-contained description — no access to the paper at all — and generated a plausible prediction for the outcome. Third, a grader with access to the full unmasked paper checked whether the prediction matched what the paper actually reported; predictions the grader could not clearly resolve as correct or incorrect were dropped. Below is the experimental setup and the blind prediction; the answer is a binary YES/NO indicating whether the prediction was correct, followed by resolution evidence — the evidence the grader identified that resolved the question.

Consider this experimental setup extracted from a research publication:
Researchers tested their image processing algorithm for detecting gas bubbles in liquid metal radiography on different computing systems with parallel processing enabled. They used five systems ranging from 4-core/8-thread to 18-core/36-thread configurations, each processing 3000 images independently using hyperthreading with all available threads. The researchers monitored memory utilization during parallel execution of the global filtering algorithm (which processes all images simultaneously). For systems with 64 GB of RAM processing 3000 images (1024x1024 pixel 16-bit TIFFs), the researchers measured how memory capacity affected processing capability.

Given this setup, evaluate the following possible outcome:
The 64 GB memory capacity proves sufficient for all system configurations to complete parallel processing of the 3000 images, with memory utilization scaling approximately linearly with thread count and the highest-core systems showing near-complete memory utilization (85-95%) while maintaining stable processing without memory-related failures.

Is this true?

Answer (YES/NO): NO